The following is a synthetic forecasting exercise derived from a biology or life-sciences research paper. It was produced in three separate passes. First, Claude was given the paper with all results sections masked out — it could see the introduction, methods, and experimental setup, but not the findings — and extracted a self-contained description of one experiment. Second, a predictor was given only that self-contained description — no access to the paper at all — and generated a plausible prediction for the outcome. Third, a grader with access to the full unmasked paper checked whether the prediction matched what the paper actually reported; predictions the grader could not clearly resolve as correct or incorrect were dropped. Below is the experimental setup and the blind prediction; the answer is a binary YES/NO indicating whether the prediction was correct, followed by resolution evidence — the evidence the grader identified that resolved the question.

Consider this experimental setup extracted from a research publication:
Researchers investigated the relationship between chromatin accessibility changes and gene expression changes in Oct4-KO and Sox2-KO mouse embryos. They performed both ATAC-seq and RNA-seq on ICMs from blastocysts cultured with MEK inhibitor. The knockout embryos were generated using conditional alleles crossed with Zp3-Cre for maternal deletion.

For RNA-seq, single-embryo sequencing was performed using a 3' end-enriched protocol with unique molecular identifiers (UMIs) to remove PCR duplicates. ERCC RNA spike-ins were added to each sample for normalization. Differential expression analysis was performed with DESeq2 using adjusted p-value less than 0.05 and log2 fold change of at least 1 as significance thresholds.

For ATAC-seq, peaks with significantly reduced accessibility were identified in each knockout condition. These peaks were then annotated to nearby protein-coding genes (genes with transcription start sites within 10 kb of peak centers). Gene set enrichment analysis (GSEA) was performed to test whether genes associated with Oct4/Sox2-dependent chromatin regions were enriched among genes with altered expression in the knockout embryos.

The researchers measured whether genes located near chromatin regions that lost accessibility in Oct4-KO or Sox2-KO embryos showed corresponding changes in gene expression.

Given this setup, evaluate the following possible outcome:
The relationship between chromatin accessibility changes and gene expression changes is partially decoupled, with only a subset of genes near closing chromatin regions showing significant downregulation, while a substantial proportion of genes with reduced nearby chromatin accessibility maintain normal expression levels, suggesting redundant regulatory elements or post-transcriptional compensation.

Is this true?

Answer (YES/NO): NO